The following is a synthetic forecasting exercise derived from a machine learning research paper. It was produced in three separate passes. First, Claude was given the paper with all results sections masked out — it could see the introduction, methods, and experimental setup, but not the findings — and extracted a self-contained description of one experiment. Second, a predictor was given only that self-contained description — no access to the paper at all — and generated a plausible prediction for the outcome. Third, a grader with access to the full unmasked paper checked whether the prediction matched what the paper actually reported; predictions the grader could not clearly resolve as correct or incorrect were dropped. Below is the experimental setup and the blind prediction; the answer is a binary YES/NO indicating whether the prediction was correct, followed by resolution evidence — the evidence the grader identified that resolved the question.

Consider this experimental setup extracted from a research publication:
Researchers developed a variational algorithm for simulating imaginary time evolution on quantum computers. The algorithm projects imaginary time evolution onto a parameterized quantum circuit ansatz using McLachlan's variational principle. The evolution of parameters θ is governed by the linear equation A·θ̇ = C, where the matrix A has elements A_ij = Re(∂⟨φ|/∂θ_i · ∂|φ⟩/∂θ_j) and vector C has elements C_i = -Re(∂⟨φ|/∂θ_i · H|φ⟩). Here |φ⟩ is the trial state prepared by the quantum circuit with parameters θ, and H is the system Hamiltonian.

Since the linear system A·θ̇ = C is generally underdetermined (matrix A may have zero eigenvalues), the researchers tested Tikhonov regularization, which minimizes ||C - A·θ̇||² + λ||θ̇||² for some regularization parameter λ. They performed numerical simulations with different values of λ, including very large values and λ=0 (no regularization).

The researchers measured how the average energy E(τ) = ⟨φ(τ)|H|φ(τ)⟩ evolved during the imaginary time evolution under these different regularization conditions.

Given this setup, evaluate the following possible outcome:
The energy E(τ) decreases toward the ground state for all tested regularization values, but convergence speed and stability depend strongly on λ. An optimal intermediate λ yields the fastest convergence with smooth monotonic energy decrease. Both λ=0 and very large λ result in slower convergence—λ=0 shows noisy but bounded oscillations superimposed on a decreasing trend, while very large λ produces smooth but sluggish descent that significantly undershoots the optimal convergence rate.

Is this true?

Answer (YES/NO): NO